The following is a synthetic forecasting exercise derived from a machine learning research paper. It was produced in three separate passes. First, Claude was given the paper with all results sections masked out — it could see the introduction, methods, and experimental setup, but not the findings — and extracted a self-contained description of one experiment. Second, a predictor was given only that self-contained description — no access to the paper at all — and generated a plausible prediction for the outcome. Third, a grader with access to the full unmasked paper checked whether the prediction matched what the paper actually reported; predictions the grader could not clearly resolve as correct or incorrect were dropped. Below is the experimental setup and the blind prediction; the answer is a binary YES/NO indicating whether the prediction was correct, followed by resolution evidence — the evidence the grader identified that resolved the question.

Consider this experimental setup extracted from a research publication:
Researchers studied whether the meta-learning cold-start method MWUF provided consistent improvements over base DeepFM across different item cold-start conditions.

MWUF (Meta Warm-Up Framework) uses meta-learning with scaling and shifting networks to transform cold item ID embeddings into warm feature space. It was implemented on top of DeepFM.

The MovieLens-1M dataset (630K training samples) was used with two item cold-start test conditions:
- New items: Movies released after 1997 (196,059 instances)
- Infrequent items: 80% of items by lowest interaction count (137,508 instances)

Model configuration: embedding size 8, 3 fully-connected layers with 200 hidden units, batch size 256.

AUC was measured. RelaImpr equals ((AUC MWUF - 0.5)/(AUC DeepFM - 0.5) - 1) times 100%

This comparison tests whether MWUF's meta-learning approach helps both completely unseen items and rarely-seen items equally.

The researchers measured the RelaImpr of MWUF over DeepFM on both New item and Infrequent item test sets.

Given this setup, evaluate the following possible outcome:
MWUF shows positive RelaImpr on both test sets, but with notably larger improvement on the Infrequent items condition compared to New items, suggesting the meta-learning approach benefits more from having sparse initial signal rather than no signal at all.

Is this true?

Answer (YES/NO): NO